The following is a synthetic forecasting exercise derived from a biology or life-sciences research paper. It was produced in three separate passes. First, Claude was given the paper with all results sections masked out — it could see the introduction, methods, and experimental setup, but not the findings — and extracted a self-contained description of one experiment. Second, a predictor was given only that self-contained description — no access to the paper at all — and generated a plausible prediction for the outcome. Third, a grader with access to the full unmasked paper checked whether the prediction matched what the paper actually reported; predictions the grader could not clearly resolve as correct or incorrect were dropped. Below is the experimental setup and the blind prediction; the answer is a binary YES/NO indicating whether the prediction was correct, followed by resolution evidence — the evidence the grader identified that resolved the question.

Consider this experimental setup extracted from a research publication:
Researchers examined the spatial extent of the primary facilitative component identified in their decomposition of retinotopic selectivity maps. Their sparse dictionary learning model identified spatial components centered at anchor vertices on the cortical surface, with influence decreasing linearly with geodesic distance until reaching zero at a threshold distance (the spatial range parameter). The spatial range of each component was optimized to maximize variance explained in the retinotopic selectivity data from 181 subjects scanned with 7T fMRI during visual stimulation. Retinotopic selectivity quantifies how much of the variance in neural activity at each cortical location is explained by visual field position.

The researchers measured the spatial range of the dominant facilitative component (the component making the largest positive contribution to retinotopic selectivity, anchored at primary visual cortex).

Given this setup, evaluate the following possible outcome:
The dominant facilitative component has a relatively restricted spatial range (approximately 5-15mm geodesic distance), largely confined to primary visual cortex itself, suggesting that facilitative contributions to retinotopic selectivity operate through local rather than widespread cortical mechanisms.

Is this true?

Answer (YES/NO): NO